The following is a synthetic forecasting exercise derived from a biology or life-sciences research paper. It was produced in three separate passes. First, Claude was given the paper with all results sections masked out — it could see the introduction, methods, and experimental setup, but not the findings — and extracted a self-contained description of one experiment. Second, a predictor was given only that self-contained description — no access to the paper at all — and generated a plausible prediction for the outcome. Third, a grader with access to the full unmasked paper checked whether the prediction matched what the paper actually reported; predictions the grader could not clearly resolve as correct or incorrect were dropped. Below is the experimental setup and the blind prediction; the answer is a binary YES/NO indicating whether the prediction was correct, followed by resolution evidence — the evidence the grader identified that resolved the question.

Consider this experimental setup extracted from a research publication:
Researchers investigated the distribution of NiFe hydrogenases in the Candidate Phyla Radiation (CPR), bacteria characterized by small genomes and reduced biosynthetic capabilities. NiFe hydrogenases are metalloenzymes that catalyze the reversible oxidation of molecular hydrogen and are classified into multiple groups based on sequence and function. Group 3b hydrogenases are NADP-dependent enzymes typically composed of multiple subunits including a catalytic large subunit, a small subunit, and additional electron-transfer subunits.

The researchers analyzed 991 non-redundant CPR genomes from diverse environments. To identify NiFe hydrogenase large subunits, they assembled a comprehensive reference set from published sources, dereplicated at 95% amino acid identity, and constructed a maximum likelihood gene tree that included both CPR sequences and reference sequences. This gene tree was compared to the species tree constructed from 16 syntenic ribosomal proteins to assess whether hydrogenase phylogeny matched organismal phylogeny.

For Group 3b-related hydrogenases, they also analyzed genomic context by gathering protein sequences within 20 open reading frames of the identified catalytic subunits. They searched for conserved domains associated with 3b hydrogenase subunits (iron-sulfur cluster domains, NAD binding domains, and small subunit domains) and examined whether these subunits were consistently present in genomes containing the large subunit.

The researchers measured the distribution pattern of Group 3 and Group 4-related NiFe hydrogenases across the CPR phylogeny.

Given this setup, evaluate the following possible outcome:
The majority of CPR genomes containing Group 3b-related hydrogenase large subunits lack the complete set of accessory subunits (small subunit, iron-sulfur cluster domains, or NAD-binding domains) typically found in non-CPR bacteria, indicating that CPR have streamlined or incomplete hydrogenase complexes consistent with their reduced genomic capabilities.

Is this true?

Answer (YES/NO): NO